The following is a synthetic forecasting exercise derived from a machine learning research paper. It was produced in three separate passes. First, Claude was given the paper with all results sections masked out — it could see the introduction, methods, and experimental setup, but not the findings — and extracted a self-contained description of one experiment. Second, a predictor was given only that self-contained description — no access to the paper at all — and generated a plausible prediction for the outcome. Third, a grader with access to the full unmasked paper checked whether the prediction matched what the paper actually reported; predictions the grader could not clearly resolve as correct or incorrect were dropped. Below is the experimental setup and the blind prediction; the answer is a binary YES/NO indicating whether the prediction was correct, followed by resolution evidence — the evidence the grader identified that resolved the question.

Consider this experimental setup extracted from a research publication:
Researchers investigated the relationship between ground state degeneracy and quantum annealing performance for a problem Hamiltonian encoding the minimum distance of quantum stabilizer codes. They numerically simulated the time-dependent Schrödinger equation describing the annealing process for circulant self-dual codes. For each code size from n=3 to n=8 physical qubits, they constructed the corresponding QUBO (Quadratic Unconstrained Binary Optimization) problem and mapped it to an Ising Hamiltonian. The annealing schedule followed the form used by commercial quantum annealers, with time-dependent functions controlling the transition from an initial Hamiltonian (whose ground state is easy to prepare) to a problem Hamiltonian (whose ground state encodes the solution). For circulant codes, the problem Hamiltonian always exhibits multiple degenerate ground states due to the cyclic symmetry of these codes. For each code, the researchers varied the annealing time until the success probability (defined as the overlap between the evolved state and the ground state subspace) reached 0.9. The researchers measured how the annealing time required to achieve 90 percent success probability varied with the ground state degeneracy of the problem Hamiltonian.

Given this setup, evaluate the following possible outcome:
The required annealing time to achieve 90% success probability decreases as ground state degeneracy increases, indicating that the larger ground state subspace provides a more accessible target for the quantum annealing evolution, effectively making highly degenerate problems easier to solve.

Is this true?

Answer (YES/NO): YES